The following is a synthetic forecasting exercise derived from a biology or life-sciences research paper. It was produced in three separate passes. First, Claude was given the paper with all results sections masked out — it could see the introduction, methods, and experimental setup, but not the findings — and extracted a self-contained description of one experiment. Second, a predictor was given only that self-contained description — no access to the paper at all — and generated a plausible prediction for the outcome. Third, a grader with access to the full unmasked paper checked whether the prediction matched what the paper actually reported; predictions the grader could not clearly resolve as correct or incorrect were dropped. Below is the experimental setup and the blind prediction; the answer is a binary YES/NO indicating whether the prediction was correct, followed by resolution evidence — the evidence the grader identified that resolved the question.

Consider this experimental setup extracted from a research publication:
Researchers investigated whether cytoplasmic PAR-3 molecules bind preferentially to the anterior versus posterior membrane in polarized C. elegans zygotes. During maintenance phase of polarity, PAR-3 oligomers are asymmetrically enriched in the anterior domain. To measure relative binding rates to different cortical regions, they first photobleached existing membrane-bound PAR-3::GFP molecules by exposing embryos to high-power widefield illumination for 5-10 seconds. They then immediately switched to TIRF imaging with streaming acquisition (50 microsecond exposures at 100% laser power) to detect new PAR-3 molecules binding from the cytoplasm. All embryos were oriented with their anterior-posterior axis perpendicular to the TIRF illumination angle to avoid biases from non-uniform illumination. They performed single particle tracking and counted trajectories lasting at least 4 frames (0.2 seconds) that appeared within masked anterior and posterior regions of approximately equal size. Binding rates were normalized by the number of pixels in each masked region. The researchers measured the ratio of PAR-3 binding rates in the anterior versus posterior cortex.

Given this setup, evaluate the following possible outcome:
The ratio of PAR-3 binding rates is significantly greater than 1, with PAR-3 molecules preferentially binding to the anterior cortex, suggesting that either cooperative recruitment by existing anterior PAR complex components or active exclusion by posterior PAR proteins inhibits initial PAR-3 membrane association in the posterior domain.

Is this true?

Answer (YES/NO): YES